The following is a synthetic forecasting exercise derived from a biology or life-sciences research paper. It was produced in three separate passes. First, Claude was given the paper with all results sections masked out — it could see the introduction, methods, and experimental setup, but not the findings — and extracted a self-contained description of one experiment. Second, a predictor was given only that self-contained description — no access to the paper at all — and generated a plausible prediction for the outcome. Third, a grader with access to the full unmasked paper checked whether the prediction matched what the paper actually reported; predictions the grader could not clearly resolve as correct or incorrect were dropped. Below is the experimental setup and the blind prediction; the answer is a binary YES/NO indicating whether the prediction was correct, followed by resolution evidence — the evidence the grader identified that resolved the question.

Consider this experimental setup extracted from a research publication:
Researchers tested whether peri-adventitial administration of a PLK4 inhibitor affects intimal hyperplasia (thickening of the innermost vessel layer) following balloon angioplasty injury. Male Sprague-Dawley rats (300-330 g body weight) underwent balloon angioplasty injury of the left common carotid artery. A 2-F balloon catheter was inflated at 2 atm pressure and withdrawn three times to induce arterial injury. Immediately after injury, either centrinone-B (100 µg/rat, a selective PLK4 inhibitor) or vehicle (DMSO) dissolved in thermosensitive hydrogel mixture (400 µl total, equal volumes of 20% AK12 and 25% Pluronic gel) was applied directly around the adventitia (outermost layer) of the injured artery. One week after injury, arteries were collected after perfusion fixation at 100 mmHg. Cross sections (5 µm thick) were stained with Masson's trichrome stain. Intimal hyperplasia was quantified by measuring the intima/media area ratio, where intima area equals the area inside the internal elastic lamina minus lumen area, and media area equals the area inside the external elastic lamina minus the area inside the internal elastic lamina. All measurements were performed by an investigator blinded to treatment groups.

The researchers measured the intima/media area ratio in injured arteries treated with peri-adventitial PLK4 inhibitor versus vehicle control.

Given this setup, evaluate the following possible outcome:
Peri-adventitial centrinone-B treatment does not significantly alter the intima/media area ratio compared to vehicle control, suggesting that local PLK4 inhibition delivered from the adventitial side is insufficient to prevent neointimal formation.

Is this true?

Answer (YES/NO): YES